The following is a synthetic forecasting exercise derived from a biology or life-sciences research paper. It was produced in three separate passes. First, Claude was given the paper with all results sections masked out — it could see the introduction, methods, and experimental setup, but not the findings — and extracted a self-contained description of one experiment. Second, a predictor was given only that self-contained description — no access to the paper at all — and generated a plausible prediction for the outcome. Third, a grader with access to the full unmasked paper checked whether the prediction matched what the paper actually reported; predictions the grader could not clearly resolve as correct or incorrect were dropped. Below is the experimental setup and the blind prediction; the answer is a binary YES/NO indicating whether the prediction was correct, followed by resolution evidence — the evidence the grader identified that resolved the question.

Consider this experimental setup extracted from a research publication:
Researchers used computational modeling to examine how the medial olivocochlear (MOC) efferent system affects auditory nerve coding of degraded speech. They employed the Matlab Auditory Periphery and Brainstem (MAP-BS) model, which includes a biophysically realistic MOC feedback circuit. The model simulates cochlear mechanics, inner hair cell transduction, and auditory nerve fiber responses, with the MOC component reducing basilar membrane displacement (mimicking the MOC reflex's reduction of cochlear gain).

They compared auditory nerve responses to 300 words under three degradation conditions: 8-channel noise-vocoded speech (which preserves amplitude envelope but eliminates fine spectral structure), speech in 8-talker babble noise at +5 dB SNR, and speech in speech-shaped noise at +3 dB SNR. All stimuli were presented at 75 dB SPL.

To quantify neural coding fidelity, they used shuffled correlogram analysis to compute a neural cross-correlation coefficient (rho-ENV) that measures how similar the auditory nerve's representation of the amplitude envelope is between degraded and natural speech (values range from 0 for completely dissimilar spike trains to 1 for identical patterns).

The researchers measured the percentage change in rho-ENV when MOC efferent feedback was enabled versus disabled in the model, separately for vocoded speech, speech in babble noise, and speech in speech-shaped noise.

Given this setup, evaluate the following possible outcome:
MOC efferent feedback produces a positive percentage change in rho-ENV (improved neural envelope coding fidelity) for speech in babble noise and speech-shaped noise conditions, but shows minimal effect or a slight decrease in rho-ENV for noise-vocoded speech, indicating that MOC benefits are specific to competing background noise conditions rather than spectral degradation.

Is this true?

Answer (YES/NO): NO